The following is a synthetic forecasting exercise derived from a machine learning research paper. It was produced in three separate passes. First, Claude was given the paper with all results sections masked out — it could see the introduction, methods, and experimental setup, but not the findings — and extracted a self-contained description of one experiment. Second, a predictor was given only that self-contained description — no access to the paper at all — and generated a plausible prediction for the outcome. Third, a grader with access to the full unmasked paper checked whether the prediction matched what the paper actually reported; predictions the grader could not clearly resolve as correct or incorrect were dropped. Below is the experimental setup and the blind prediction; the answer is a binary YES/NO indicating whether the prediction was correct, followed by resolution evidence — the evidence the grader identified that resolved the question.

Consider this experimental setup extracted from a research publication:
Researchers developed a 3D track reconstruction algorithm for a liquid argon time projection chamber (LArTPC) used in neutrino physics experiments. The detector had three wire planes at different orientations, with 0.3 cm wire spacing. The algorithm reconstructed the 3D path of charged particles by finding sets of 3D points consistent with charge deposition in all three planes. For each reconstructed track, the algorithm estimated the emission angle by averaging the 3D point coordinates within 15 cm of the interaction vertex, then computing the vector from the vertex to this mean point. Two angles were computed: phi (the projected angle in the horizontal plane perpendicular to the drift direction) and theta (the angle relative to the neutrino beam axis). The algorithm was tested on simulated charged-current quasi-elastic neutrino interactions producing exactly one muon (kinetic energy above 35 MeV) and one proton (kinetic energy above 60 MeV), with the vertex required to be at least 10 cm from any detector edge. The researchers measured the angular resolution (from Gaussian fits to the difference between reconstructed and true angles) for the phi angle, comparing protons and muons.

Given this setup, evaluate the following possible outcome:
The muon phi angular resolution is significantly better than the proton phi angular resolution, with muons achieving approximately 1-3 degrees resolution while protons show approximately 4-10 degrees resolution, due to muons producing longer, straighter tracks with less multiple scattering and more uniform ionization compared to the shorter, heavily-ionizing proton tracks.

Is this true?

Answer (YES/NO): NO